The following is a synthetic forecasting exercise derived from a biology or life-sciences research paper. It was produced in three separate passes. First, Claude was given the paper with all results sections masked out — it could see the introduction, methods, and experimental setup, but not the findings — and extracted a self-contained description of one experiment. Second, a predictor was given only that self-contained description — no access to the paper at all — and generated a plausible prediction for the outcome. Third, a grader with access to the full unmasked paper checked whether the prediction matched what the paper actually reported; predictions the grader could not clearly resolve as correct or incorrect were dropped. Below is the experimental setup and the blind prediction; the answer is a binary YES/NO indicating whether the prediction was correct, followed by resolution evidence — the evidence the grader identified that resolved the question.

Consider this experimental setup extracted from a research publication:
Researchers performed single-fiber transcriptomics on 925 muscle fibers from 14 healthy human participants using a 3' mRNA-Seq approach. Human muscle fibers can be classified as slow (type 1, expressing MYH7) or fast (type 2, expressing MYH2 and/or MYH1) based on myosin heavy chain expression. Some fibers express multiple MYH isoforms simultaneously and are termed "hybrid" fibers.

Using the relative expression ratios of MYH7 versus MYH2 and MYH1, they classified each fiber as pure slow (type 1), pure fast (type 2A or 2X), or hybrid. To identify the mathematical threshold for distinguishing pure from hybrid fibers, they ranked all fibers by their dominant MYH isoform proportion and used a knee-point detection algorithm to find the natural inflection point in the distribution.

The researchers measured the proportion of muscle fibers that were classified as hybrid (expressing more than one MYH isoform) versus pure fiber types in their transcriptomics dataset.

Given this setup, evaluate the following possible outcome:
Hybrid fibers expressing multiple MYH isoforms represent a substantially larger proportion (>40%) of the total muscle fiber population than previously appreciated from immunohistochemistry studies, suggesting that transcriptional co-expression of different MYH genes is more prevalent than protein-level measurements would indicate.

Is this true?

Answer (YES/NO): NO